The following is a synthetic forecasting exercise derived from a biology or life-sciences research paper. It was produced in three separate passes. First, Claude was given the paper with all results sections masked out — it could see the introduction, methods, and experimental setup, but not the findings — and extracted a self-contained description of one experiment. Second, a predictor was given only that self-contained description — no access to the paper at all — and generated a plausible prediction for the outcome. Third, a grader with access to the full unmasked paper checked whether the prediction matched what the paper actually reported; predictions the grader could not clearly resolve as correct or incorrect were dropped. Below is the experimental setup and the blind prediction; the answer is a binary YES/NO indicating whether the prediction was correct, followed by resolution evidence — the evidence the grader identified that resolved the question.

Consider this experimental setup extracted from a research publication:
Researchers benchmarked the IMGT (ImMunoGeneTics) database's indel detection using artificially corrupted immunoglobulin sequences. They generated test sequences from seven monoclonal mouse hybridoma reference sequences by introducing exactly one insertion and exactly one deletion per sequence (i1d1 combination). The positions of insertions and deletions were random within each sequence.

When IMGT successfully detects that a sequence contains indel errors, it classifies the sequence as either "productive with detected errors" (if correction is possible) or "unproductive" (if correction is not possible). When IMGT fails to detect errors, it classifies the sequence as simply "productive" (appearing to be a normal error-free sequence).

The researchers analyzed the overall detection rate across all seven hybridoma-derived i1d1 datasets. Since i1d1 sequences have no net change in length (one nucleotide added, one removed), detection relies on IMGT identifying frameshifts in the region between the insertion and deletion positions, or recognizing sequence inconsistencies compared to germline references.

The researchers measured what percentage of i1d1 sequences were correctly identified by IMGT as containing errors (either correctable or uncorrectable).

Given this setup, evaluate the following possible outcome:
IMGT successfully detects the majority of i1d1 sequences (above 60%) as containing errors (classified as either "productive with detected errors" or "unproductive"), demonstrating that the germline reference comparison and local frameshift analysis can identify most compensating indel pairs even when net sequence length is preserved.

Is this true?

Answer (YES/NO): YES